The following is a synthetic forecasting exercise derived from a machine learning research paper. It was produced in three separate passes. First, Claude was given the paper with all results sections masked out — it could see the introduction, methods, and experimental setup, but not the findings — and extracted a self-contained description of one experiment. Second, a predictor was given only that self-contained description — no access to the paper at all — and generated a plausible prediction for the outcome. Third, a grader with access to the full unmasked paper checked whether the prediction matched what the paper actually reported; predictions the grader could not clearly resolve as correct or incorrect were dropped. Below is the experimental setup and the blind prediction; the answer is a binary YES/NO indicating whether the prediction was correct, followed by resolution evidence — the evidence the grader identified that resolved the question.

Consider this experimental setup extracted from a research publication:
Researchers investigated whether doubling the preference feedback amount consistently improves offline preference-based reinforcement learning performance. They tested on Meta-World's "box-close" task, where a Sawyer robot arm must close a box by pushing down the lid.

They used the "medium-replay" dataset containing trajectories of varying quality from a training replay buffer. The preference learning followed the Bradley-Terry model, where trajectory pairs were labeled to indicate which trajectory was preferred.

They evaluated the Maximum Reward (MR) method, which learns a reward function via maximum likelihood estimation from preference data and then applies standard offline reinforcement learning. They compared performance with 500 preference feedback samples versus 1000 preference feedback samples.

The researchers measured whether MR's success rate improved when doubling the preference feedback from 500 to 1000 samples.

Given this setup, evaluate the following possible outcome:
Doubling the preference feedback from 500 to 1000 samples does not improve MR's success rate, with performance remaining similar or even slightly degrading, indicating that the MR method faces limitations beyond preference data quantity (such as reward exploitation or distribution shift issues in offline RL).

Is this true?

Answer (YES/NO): YES